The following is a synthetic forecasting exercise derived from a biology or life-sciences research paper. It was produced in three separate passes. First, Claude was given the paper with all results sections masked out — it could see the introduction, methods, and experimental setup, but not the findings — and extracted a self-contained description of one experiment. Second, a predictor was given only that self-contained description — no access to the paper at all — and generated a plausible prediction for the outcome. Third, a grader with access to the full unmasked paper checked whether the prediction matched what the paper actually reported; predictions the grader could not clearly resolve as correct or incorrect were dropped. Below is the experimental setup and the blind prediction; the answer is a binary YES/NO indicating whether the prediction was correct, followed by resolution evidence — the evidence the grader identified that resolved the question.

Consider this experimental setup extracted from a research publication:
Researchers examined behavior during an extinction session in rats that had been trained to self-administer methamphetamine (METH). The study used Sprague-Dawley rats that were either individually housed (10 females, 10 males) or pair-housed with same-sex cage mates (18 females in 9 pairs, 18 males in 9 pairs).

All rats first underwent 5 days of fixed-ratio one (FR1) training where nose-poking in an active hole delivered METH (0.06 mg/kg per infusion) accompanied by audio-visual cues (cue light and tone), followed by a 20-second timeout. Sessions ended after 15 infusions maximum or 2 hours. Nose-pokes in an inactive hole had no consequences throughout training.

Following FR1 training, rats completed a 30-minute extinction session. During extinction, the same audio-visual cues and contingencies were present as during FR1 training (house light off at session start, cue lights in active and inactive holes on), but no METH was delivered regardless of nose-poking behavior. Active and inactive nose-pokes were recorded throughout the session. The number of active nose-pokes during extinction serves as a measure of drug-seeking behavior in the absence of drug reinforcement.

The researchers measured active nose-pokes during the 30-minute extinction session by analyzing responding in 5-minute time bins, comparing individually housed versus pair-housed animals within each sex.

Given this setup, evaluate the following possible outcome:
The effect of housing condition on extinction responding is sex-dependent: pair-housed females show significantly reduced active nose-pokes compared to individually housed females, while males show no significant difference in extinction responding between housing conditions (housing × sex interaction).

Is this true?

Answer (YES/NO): NO